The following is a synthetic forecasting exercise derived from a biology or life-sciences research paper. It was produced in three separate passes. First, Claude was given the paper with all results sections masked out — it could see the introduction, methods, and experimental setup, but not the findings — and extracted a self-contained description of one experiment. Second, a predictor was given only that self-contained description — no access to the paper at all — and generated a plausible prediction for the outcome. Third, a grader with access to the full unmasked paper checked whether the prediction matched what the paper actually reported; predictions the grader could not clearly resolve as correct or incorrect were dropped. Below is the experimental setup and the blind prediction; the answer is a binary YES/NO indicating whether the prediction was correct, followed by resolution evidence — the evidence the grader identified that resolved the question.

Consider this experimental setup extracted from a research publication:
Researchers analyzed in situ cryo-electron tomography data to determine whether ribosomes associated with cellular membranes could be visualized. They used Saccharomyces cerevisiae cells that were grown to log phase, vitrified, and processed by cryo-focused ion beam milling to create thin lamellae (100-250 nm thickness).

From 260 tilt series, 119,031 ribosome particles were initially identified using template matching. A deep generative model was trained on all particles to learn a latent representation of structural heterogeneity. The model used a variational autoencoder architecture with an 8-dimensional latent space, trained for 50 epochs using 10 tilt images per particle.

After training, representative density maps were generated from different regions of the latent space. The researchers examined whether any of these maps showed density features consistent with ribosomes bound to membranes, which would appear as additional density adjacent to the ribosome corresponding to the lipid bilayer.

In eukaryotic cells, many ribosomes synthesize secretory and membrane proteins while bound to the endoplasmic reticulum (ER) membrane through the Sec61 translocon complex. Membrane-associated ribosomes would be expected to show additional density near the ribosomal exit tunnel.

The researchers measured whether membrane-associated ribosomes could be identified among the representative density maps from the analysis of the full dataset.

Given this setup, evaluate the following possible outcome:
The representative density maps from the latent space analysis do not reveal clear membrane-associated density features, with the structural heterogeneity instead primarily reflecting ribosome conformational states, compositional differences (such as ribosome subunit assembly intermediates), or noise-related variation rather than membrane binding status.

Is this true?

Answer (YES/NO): NO